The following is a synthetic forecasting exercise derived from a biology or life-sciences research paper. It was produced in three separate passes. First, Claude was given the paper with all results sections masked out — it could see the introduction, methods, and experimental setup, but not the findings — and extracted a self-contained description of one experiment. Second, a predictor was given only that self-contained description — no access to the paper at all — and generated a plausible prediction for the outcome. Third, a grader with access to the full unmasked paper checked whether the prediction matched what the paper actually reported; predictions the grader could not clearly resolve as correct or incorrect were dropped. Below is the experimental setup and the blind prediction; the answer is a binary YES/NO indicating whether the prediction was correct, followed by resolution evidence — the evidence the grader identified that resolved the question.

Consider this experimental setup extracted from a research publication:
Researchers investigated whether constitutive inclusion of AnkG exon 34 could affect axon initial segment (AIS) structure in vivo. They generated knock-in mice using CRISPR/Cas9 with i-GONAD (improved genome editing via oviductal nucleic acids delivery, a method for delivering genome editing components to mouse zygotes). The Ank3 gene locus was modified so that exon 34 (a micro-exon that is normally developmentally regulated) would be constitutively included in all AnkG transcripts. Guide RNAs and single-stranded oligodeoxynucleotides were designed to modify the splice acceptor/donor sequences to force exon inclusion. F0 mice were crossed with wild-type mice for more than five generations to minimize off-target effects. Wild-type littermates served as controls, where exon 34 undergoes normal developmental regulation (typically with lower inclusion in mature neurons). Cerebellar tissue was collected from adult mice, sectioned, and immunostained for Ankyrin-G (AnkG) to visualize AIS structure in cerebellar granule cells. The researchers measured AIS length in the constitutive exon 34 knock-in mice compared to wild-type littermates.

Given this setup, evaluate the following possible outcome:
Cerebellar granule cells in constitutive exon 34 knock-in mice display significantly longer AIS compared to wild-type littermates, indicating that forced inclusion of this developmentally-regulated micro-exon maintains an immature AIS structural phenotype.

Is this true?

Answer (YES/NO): YES